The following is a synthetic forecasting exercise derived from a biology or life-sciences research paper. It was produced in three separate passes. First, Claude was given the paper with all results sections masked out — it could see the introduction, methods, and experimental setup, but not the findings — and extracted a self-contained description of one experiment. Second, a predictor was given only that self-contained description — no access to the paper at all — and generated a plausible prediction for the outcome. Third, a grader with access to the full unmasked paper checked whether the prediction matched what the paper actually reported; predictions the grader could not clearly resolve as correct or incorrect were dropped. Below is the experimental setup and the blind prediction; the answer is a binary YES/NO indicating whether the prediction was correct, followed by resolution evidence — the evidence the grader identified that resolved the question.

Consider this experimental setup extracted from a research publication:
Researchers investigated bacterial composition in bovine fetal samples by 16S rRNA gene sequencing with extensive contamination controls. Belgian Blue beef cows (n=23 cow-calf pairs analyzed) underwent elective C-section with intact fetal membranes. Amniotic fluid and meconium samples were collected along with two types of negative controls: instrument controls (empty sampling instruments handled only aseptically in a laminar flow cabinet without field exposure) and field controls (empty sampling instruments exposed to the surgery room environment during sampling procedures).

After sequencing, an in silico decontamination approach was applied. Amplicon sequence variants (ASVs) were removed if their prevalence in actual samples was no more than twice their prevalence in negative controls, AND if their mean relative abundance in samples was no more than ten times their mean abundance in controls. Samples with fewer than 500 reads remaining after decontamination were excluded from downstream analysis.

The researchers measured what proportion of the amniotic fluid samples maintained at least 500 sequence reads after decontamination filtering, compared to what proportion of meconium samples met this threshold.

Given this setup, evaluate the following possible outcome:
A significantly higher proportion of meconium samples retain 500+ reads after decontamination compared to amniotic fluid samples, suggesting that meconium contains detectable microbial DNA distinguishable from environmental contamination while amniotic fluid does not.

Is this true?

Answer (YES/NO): NO